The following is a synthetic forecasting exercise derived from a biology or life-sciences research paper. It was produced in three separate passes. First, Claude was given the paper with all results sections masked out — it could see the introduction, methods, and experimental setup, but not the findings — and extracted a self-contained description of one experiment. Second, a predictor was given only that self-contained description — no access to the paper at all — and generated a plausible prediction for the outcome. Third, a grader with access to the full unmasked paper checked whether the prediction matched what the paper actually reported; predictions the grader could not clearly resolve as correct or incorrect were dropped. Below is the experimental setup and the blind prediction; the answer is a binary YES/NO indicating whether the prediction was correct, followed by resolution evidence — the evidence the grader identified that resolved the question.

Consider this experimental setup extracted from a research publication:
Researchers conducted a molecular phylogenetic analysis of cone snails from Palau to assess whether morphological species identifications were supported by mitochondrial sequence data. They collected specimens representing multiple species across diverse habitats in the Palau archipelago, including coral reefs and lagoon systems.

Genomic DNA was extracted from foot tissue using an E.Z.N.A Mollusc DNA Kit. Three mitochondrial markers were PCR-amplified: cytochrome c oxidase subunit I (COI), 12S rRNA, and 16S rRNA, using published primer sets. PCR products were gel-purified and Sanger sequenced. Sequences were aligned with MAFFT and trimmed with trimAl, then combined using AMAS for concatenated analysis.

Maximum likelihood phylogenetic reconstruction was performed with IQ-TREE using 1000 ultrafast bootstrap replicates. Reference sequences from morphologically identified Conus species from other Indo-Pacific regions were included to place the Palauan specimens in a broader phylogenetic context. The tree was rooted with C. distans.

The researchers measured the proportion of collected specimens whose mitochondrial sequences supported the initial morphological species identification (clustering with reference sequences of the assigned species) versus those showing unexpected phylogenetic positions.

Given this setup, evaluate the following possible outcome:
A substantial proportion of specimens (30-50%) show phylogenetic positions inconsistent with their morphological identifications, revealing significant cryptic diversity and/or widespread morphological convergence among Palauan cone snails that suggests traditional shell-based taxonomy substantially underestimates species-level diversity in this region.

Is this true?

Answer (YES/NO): NO